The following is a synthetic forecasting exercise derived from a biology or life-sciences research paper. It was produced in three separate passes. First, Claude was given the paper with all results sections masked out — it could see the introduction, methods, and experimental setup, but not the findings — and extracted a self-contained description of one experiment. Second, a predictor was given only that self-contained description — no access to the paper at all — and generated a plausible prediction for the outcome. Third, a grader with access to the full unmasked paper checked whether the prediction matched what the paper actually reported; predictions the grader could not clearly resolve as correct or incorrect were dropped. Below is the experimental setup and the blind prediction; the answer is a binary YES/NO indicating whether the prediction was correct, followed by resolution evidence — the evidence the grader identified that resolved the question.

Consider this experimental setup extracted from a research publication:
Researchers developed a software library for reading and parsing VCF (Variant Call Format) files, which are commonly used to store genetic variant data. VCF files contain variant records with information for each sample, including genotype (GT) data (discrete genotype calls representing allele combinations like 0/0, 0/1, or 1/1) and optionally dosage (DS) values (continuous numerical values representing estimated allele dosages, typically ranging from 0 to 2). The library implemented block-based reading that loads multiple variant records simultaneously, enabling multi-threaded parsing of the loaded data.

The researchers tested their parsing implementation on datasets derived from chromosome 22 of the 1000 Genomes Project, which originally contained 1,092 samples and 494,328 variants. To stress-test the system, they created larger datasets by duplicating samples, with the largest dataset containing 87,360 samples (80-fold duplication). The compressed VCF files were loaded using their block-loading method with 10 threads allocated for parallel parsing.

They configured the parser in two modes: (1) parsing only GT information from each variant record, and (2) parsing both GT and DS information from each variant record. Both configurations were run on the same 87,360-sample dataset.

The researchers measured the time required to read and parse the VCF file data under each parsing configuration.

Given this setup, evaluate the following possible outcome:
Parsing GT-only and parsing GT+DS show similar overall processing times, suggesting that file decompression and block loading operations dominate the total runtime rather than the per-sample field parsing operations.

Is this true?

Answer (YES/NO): YES